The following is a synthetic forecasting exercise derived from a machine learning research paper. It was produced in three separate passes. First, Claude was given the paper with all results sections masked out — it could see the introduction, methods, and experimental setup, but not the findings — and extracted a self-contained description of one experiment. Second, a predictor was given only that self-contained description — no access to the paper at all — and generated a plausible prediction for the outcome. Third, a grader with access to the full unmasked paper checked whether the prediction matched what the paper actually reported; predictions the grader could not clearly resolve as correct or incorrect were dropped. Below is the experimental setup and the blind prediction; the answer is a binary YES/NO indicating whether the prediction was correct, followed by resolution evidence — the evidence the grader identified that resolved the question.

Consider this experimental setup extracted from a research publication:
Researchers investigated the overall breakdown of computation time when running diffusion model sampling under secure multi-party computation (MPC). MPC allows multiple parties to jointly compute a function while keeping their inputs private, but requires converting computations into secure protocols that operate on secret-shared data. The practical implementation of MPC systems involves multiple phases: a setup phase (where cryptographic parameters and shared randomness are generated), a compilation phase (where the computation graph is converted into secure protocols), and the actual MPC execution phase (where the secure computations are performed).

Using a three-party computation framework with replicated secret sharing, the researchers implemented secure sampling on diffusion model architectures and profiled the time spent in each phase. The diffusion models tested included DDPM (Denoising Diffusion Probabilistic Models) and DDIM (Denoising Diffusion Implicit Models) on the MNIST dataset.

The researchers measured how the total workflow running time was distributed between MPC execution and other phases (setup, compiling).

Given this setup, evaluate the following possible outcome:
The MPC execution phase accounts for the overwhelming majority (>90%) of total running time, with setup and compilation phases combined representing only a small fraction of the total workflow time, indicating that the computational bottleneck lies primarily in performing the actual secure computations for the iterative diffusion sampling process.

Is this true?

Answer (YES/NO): NO